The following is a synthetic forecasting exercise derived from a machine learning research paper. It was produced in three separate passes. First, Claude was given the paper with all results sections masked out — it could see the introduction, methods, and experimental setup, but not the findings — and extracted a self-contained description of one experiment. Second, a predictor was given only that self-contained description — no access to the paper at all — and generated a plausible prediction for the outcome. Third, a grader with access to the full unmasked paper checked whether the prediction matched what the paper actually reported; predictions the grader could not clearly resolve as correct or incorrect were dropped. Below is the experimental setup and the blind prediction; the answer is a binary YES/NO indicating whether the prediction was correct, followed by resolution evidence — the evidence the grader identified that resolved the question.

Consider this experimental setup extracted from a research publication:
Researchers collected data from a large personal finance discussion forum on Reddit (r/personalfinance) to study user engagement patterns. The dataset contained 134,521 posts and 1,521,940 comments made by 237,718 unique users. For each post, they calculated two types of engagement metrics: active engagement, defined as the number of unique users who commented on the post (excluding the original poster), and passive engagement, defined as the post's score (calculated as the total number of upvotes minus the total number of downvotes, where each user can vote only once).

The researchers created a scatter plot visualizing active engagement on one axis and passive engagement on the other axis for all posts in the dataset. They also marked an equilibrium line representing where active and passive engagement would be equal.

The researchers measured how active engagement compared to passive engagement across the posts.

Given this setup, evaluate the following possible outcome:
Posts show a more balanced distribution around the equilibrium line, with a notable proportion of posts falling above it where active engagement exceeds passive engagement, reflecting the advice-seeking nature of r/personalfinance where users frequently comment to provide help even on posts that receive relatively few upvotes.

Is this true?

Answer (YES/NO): NO